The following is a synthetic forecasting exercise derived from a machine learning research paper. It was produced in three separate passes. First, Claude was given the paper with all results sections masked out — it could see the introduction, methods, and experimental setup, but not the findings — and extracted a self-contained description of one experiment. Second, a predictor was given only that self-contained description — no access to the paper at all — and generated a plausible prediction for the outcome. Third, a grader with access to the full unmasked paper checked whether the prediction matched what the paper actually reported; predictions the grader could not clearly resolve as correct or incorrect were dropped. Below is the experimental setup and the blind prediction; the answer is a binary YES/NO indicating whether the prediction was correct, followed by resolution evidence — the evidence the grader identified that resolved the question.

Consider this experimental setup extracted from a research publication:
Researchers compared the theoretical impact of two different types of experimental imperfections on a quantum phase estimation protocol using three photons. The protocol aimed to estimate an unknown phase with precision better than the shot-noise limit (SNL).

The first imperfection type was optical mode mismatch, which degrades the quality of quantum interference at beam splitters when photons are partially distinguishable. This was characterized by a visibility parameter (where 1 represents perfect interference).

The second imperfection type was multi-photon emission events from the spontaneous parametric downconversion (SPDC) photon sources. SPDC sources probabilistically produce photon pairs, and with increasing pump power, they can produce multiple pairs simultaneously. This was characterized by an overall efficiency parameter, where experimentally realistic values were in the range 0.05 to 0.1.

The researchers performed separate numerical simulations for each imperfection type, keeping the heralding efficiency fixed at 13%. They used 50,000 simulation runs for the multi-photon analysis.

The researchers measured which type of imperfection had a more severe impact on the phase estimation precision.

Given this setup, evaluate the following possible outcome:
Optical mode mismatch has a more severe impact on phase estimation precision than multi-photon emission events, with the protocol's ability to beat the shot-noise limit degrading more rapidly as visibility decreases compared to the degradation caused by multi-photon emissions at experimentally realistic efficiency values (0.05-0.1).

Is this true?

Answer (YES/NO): YES